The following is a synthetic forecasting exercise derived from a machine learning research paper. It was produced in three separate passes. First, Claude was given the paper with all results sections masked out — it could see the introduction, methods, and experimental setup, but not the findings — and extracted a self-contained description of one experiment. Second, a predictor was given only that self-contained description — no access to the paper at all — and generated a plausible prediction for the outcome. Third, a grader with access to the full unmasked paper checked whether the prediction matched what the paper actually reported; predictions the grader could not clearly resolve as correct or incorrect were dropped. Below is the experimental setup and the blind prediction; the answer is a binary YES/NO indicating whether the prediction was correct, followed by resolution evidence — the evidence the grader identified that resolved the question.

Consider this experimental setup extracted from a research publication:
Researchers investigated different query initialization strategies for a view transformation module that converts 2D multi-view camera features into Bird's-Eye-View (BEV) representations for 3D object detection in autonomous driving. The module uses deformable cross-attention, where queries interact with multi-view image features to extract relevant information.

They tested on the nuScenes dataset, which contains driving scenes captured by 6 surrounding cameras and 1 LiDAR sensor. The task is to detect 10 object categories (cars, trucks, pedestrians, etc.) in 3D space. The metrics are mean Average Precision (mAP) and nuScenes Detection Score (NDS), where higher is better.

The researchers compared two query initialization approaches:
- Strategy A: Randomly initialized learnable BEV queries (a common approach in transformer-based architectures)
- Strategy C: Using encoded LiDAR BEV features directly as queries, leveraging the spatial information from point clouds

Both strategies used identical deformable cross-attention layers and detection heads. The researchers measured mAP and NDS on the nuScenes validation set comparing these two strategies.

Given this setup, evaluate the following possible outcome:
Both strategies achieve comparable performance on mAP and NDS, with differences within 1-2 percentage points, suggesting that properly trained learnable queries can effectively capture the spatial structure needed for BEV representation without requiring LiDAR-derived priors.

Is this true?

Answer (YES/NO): NO